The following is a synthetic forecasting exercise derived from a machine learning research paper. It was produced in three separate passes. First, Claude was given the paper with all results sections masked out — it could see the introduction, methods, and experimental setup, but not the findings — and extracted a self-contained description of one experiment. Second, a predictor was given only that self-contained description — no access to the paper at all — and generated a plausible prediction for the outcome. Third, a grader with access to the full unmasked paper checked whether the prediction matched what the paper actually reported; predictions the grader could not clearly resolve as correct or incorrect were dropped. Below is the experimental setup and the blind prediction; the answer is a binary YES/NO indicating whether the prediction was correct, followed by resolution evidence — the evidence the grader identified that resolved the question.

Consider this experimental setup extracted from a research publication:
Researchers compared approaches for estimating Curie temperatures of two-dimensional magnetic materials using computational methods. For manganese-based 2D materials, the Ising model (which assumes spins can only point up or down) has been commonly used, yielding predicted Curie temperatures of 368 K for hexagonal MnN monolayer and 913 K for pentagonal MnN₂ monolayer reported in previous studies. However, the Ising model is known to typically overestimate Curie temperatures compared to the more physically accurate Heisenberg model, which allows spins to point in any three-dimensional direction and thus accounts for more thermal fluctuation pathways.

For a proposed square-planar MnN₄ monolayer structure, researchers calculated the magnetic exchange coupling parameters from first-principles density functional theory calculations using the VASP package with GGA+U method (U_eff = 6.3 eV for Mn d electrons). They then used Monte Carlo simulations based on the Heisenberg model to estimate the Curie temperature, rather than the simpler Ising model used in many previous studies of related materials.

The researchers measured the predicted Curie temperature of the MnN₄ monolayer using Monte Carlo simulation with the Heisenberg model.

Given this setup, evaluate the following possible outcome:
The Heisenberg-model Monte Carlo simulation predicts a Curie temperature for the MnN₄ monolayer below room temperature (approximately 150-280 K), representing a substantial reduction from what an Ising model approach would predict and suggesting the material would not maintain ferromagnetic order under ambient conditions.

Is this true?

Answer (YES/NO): YES